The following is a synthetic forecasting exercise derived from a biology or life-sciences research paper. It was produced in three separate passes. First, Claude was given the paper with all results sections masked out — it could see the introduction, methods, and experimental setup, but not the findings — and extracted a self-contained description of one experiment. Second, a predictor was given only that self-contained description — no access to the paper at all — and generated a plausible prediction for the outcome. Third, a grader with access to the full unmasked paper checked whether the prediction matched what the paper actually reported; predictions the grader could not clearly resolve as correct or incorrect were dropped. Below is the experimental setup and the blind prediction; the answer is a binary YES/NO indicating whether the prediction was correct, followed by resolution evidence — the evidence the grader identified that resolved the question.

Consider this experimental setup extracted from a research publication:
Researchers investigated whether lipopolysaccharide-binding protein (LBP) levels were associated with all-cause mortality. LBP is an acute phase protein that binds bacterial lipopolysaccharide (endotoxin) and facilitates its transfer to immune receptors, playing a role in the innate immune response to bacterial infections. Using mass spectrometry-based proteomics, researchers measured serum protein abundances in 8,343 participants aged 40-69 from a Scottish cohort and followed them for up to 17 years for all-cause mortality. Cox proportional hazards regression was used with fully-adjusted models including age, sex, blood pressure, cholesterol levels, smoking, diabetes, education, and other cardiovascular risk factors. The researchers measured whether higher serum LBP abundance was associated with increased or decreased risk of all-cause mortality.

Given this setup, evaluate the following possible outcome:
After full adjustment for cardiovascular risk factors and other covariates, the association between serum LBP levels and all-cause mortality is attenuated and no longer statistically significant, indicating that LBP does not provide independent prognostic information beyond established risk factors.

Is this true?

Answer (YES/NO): NO